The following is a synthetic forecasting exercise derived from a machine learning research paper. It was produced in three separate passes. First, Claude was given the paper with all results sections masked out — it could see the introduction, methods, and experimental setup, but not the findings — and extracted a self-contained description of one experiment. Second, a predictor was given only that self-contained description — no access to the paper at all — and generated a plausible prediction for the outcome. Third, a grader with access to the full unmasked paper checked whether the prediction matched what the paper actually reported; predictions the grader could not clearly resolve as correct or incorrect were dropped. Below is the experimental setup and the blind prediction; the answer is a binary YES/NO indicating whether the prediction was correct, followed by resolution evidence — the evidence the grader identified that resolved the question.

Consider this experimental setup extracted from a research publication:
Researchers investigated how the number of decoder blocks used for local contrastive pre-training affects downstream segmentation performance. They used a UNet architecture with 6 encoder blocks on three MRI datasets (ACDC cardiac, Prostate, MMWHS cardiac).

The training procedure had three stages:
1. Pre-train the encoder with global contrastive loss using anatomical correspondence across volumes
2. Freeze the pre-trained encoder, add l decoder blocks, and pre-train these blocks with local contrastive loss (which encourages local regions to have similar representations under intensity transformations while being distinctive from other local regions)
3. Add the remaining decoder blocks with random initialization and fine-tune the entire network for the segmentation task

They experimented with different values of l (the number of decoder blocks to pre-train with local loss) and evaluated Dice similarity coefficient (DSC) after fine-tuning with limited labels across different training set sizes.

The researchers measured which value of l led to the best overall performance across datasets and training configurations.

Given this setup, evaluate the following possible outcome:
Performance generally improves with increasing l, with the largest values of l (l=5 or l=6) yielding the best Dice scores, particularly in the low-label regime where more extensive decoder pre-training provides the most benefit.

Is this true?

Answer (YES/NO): NO